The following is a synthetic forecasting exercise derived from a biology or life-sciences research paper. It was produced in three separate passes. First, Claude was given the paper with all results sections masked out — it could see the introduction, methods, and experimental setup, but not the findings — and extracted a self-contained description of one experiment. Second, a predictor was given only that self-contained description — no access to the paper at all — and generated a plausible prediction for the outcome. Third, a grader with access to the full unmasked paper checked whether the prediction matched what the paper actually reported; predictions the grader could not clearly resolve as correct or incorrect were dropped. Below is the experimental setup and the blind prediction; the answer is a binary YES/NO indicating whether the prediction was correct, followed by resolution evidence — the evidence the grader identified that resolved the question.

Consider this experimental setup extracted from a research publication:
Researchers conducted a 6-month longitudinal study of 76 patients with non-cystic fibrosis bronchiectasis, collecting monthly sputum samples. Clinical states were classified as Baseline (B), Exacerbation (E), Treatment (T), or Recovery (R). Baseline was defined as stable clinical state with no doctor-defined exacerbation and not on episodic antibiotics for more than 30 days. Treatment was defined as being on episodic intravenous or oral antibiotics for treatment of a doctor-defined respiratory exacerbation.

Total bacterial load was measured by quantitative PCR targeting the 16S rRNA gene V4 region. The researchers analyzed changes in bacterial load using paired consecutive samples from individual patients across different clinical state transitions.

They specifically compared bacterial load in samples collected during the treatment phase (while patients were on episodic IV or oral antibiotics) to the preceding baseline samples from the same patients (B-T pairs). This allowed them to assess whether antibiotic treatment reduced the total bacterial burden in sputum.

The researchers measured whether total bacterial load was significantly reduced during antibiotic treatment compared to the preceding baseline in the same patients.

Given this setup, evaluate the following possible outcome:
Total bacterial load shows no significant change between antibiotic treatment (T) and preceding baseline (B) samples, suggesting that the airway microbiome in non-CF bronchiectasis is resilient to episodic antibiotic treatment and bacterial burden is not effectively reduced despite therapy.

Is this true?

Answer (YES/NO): YES